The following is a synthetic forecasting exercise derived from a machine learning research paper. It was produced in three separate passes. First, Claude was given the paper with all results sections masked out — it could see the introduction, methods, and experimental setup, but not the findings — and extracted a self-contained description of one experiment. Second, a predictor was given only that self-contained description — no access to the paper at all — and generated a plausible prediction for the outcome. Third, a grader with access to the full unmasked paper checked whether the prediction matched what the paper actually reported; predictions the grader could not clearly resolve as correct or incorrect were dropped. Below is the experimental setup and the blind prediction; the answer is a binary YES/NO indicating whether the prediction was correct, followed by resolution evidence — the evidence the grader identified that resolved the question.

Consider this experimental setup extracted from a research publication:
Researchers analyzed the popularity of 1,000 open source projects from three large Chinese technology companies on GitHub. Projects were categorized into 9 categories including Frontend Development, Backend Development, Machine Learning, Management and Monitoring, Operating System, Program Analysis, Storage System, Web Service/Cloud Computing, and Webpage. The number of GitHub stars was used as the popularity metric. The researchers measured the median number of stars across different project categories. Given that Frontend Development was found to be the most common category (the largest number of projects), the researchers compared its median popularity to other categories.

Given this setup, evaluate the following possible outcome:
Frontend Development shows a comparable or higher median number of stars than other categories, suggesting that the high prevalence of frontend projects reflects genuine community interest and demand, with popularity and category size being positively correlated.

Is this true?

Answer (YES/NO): NO